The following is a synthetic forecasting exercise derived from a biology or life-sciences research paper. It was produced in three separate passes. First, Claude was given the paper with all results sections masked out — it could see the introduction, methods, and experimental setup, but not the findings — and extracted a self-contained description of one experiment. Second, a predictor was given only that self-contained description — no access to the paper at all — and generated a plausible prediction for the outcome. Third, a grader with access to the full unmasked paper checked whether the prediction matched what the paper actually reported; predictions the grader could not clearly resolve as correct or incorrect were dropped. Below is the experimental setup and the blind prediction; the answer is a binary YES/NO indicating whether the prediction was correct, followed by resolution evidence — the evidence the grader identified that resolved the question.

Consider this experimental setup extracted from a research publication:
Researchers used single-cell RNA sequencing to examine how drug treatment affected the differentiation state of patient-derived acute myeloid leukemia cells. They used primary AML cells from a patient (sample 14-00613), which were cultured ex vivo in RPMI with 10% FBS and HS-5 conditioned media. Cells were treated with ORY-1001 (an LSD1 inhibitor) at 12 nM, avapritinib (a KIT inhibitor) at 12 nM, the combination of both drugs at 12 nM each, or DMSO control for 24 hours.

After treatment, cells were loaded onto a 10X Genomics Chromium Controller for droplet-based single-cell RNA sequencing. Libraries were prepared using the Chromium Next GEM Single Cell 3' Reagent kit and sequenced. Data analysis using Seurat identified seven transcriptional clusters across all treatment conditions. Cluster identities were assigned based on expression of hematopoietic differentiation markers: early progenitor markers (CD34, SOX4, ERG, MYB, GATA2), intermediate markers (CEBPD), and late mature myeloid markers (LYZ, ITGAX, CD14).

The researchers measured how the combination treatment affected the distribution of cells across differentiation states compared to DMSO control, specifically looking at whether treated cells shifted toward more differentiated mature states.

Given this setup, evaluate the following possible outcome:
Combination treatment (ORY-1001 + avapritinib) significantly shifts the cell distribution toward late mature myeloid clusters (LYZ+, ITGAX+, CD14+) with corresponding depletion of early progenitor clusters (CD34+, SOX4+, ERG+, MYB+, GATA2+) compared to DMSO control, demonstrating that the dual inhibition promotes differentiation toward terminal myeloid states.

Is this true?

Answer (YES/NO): NO